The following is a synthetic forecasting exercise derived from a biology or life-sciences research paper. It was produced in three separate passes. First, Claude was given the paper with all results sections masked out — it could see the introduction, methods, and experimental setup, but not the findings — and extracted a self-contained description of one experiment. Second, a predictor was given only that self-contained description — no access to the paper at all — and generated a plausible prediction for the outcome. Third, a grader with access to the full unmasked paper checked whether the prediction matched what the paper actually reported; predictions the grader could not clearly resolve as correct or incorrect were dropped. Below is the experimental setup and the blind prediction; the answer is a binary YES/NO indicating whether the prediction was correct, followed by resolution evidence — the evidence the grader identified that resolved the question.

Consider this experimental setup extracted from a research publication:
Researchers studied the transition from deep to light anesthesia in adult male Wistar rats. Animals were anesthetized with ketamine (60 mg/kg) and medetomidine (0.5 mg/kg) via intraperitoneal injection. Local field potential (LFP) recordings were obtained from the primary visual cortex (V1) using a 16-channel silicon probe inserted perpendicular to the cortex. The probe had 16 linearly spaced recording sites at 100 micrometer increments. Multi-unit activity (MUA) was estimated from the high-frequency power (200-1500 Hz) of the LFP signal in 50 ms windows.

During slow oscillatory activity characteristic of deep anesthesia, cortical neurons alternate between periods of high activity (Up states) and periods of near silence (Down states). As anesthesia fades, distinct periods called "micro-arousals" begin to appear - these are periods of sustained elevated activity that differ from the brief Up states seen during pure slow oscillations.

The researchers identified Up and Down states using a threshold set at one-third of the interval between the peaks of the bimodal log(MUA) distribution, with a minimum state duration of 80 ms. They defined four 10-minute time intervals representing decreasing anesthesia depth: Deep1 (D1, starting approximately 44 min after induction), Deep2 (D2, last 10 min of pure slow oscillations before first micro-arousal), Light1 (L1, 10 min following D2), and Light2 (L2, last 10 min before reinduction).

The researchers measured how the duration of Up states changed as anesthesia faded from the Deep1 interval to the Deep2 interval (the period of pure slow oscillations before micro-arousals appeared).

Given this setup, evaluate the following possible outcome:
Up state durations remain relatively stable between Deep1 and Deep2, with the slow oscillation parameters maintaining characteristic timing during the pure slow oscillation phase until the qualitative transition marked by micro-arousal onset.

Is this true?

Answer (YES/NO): YES